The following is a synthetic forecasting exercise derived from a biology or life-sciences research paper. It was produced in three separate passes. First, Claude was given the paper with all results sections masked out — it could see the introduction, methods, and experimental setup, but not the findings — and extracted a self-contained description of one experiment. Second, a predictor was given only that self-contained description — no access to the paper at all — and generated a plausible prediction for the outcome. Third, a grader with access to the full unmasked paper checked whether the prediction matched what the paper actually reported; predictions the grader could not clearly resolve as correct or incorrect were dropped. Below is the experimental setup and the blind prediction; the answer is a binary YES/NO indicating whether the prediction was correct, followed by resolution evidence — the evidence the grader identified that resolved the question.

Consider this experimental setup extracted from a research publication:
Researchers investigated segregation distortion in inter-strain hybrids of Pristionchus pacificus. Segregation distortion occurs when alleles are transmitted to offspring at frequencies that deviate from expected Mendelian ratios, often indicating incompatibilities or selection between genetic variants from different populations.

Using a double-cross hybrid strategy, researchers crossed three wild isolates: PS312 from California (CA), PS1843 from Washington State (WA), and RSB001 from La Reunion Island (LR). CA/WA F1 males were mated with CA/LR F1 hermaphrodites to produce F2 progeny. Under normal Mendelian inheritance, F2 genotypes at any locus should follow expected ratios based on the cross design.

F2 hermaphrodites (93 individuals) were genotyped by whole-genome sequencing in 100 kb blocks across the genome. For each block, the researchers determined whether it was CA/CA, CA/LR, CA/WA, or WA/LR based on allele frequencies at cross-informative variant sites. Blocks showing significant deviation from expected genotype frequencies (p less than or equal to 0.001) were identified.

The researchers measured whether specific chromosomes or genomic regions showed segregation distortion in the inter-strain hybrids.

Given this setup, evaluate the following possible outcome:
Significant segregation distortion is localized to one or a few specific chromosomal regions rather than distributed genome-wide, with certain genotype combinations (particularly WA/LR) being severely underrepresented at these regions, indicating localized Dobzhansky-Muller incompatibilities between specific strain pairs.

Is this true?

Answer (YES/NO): NO